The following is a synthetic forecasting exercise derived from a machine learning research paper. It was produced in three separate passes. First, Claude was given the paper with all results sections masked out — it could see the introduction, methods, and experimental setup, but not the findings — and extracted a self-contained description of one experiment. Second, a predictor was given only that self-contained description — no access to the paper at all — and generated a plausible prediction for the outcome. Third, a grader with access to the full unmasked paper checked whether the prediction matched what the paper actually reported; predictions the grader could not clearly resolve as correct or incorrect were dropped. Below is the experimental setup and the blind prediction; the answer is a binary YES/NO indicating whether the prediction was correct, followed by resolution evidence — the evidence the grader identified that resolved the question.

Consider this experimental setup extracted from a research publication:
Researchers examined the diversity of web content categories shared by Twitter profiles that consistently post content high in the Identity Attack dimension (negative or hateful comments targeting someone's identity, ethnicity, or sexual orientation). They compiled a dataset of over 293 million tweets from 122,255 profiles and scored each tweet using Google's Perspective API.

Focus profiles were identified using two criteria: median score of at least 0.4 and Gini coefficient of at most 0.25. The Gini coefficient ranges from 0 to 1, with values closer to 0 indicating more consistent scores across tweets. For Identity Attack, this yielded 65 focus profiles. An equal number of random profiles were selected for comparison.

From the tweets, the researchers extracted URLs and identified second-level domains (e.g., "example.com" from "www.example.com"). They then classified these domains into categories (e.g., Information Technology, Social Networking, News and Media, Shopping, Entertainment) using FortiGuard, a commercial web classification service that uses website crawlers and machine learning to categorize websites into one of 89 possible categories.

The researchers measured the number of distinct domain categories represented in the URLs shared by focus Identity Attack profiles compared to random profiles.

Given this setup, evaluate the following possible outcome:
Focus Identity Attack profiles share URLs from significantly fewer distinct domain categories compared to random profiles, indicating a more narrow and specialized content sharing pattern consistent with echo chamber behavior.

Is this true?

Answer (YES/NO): YES